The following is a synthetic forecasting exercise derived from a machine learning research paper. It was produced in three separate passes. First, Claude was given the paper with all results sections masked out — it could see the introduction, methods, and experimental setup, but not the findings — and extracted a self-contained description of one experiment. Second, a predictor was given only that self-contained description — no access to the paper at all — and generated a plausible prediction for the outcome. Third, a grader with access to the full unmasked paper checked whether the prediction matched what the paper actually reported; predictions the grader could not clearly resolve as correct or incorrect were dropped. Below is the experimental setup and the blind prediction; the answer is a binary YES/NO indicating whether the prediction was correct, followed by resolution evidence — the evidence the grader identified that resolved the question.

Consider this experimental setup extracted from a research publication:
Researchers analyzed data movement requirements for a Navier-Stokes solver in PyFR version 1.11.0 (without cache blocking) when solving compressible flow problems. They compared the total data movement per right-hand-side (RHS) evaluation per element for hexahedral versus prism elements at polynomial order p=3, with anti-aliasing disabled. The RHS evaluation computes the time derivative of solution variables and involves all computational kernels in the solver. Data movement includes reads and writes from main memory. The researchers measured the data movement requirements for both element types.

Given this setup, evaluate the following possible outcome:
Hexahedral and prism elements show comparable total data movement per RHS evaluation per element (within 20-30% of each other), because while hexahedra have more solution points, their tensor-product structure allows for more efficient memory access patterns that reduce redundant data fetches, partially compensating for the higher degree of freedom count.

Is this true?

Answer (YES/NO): NO